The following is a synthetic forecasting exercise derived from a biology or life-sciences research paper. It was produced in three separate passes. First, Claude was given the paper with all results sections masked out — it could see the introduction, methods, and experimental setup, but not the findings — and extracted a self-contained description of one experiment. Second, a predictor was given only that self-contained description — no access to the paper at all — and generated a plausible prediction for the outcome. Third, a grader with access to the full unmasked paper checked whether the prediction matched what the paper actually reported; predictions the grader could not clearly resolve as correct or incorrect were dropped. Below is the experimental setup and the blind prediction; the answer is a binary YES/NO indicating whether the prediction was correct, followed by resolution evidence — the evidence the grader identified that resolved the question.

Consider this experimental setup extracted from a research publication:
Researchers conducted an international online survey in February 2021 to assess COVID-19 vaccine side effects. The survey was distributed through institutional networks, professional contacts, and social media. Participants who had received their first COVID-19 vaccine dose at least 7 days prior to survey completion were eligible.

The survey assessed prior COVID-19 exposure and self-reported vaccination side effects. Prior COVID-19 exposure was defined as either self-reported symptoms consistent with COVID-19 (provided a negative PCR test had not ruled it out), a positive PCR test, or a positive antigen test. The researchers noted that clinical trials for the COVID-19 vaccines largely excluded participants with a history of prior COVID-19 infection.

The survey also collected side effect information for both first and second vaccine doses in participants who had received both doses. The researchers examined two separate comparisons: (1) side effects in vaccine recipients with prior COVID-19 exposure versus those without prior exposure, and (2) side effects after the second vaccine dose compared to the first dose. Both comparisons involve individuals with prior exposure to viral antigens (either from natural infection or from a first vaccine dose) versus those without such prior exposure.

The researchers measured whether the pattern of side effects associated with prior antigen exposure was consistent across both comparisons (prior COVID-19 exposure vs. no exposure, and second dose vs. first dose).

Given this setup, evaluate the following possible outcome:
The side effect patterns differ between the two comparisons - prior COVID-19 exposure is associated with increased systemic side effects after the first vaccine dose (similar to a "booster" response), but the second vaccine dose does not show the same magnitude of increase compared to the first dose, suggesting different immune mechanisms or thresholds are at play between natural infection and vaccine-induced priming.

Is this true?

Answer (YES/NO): NO